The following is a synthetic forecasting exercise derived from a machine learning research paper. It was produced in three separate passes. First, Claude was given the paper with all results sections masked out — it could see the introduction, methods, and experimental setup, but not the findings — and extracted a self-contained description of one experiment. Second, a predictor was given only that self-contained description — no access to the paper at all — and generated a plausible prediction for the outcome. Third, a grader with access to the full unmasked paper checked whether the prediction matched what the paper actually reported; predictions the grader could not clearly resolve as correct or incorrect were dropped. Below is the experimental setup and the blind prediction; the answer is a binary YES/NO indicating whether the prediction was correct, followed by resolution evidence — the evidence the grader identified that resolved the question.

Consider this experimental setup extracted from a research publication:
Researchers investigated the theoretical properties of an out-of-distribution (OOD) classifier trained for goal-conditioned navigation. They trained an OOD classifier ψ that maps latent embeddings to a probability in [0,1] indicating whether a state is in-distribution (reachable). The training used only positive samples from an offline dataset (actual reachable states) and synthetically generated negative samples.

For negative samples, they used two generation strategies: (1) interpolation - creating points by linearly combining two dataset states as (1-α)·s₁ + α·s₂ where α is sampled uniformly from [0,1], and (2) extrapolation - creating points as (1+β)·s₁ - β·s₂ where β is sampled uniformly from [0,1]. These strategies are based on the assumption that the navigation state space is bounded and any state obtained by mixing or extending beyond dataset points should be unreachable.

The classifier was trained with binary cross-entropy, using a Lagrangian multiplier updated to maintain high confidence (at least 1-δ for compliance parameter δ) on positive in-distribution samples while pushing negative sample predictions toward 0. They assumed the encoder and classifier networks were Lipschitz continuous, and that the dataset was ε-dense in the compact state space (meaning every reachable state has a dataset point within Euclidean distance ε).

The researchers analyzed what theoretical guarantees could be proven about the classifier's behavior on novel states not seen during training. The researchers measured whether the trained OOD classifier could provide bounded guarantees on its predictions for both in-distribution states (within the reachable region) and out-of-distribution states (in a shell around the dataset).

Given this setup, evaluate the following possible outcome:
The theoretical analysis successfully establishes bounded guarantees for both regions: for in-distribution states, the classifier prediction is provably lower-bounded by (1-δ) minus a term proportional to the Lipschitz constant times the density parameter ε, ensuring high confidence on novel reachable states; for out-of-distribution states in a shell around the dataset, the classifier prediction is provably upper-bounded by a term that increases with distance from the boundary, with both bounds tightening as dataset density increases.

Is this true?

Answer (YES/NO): NO